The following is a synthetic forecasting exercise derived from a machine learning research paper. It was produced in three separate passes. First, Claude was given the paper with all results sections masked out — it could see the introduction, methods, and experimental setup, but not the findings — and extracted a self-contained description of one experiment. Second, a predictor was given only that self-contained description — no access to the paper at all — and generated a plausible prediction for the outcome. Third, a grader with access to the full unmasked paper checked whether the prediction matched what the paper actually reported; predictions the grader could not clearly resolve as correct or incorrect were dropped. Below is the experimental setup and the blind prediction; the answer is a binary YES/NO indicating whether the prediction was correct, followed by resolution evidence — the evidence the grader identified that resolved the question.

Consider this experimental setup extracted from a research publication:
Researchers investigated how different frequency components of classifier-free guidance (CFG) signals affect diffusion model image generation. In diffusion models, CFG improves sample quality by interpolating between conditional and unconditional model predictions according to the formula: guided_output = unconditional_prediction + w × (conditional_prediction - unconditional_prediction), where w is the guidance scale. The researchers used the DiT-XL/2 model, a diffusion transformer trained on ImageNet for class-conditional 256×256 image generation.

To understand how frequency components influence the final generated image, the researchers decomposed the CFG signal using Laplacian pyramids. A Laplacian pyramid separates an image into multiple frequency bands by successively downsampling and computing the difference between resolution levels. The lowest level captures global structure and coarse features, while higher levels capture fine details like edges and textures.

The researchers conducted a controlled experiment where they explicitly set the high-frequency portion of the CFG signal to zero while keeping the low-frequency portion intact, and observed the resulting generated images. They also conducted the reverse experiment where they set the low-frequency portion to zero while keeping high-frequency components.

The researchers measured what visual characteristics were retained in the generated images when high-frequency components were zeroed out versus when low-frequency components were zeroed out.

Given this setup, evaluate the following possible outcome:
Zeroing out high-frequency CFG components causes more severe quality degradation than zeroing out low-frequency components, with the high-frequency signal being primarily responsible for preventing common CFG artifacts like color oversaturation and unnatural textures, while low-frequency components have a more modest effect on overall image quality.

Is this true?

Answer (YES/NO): NO